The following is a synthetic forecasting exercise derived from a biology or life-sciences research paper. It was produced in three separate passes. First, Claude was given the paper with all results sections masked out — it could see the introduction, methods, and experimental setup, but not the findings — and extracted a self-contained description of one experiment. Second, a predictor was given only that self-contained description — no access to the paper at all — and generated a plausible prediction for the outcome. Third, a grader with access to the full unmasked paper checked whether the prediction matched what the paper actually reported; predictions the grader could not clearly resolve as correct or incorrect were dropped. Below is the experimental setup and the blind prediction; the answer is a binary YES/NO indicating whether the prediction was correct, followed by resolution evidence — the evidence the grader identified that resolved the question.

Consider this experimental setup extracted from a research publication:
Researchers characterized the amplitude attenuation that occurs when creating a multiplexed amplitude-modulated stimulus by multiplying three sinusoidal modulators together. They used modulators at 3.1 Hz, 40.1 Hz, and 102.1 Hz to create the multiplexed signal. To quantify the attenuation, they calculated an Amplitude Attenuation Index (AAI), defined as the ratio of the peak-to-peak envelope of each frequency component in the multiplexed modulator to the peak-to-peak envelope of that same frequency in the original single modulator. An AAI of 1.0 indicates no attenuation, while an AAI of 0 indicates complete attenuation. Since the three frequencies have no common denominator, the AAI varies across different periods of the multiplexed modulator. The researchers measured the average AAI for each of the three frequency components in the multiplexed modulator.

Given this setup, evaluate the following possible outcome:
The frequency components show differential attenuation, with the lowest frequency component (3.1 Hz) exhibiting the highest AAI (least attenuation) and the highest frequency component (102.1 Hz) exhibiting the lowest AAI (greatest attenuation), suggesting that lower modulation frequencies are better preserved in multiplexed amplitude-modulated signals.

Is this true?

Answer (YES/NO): NO